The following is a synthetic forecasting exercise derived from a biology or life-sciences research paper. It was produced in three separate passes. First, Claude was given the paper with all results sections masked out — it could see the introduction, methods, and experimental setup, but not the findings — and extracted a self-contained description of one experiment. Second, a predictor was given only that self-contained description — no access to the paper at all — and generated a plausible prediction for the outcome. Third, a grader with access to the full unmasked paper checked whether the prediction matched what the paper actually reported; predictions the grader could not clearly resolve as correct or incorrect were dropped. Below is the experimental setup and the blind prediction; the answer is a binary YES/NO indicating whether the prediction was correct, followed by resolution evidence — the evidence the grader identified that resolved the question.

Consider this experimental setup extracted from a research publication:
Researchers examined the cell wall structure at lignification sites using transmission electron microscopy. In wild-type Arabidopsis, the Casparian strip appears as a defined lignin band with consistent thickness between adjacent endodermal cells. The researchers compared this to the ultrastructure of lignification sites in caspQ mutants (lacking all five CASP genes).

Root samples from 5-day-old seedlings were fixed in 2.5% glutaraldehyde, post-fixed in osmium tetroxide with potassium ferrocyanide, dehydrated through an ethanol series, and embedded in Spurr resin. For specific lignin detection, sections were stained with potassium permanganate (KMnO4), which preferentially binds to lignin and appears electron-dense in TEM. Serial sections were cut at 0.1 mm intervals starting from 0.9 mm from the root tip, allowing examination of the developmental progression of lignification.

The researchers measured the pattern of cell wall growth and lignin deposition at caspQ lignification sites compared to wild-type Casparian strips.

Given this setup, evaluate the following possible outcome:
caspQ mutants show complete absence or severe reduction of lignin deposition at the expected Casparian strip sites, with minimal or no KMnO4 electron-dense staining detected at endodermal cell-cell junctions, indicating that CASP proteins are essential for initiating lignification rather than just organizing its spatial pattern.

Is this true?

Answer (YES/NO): NO